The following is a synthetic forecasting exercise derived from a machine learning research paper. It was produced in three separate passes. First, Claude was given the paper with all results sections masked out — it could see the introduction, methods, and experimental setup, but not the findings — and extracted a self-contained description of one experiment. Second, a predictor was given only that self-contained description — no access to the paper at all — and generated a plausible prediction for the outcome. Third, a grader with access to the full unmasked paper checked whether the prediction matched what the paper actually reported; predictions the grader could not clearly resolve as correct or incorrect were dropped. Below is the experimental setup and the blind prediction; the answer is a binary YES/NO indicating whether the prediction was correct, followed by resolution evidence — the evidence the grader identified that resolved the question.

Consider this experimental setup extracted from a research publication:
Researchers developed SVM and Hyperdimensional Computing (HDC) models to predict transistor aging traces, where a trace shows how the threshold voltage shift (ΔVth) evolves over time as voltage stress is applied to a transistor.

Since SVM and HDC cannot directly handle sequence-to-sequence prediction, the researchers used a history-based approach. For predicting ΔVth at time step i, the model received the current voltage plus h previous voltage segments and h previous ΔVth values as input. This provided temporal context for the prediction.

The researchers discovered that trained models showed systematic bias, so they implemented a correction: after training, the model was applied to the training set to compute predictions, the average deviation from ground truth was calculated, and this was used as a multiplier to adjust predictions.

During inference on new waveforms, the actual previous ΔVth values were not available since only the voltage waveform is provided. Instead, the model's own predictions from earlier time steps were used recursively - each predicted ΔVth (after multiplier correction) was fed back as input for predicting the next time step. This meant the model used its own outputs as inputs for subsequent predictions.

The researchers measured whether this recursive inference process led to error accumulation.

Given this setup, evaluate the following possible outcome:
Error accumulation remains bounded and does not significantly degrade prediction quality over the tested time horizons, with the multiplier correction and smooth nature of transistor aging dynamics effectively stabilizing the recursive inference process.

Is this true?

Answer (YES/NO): NO